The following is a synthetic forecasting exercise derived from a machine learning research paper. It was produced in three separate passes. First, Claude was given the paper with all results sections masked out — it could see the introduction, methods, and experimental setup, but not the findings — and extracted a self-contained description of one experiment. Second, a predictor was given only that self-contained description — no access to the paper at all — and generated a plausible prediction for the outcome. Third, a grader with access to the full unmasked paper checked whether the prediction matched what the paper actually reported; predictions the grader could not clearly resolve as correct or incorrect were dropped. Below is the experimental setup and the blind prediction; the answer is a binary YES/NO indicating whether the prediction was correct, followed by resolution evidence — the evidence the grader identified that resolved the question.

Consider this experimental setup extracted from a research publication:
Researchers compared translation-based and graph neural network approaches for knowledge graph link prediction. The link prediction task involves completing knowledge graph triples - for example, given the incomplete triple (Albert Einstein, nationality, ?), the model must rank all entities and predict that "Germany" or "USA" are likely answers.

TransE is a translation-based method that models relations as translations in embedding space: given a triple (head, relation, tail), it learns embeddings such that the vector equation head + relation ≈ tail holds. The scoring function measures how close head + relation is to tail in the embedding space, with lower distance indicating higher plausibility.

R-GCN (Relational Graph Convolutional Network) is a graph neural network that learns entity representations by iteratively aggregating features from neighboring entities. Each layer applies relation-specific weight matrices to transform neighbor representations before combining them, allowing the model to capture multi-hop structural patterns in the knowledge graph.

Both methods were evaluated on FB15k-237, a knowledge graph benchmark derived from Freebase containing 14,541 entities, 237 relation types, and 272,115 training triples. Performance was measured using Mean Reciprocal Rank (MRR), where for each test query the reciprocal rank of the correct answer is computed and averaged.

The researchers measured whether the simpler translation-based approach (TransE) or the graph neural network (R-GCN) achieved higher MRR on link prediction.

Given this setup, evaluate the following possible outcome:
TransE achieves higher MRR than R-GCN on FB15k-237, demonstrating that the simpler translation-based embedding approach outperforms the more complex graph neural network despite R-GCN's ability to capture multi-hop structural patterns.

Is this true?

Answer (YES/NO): YES